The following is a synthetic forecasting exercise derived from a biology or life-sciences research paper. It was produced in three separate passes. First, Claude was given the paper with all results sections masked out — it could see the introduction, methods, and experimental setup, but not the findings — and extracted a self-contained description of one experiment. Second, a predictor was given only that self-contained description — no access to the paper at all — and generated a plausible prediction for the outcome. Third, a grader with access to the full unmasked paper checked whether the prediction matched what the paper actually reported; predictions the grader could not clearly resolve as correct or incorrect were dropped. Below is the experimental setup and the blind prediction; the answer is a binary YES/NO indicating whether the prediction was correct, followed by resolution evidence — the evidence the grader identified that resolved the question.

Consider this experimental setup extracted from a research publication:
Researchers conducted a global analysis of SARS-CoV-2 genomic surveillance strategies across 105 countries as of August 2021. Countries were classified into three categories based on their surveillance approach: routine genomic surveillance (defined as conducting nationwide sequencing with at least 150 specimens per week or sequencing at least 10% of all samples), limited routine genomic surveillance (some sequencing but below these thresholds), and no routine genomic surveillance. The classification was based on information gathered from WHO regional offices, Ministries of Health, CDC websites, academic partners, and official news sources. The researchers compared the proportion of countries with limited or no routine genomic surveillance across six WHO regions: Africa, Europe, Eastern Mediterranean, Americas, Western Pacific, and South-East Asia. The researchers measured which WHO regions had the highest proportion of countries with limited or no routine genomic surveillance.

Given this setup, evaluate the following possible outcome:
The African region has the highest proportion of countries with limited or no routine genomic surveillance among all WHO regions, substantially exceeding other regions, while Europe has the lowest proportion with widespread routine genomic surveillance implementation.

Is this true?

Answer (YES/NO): NO